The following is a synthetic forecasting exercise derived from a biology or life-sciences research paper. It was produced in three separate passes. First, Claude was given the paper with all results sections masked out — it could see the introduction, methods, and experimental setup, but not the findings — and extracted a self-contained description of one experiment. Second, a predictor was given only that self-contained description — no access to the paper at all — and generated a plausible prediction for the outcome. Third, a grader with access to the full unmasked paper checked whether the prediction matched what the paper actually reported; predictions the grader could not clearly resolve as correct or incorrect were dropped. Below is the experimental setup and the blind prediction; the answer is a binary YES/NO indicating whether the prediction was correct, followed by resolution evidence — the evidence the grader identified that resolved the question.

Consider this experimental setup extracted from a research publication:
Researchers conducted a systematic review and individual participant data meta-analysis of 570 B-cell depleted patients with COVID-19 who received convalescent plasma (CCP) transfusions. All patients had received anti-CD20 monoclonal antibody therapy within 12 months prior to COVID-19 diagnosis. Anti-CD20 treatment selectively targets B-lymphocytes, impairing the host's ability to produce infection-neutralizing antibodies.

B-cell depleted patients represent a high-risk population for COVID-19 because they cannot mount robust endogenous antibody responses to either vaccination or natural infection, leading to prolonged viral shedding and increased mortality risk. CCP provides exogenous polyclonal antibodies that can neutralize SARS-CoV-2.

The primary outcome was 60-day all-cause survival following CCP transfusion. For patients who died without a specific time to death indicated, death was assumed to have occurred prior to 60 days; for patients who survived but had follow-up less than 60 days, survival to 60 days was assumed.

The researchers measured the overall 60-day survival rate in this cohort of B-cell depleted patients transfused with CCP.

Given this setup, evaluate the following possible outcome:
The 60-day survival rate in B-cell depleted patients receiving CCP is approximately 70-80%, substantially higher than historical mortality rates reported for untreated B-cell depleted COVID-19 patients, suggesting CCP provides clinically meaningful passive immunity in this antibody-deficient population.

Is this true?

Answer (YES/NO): NO